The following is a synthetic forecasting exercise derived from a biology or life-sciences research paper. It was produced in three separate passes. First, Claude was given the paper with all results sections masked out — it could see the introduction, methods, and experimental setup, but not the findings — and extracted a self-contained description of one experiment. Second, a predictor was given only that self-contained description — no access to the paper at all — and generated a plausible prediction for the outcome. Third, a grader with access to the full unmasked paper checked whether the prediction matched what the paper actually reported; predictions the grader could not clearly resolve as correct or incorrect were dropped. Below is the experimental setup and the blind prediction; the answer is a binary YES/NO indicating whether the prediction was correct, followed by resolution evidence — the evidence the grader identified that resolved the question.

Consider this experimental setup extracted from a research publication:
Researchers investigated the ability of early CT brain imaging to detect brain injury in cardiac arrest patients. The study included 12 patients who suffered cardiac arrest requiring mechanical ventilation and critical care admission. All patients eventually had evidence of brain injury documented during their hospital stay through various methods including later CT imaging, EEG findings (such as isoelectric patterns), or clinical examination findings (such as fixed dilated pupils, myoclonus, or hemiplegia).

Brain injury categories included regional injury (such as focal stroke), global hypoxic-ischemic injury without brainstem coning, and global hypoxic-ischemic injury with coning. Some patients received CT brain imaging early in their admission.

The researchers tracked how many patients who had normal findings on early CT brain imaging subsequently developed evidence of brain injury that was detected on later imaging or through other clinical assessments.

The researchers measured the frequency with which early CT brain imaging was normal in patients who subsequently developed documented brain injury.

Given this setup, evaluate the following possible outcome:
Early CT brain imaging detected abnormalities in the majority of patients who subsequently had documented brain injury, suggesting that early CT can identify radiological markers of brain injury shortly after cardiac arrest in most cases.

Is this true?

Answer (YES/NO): NO